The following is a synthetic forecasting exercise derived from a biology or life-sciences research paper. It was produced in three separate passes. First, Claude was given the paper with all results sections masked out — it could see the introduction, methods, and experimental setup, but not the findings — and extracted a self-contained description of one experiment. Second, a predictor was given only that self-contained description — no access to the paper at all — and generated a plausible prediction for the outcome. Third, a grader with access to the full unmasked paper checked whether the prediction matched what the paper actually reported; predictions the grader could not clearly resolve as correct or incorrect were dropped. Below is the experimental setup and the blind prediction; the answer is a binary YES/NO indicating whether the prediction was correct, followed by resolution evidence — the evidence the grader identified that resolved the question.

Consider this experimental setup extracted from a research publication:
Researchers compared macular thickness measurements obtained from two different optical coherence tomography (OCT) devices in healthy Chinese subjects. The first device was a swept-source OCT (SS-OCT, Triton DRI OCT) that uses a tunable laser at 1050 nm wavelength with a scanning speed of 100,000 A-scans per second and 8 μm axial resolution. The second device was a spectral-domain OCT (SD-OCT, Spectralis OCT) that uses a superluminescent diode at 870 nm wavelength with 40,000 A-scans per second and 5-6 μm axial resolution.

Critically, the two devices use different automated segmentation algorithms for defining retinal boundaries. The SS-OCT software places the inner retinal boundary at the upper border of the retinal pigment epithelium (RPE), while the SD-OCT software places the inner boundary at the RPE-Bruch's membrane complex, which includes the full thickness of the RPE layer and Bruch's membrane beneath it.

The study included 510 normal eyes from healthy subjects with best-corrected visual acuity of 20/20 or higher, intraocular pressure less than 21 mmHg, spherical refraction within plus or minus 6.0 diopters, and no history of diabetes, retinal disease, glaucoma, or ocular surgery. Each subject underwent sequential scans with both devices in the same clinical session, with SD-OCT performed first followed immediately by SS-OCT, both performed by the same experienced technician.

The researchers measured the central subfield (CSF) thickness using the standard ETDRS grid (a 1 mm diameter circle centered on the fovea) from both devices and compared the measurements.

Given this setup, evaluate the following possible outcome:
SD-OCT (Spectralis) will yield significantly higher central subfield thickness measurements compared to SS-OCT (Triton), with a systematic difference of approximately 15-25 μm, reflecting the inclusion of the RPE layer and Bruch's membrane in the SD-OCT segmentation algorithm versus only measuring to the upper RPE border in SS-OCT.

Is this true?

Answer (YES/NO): NO